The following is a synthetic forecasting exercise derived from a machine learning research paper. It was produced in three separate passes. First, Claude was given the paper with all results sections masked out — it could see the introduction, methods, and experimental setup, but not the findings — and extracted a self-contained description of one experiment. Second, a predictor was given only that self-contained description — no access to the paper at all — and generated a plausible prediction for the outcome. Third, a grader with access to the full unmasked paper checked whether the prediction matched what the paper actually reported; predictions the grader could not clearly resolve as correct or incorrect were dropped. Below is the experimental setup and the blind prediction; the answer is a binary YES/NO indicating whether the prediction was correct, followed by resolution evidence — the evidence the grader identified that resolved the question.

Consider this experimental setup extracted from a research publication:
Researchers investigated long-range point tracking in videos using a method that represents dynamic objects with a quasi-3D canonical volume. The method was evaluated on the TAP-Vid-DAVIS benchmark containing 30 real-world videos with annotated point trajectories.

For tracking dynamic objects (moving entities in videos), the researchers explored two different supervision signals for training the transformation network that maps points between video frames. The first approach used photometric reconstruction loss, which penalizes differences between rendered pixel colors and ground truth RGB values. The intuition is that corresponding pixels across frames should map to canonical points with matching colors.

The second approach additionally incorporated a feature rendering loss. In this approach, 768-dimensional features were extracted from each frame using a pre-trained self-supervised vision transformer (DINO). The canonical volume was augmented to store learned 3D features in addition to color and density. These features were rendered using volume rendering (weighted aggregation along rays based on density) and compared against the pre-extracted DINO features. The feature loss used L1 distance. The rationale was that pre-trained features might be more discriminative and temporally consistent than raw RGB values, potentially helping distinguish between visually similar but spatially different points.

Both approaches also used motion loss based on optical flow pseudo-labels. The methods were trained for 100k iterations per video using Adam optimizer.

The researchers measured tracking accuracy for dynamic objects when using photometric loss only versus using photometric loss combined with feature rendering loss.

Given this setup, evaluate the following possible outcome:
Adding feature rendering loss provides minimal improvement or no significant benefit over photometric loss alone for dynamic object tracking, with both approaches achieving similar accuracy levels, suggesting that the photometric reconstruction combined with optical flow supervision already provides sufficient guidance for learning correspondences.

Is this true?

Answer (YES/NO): NO